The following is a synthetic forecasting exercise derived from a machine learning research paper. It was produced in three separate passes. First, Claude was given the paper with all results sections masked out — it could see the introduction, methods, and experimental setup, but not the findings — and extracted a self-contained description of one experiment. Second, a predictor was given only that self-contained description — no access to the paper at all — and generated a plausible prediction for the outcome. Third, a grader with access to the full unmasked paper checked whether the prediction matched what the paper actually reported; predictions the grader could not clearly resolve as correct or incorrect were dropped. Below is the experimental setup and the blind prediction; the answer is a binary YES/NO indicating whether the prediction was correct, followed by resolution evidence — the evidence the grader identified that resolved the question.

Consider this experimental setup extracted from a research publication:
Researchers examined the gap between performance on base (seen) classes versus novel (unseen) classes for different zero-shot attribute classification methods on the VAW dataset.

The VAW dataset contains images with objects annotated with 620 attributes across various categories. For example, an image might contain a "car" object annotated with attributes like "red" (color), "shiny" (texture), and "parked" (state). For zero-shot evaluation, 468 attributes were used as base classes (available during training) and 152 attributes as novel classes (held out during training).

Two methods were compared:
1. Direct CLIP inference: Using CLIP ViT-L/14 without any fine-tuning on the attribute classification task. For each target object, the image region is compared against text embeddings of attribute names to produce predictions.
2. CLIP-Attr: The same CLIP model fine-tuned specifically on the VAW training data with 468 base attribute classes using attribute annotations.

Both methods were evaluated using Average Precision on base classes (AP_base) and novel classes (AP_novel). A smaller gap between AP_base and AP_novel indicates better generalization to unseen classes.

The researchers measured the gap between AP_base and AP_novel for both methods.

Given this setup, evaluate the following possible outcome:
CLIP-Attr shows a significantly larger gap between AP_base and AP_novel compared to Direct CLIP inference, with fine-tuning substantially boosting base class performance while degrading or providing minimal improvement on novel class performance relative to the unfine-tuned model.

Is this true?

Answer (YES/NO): NO